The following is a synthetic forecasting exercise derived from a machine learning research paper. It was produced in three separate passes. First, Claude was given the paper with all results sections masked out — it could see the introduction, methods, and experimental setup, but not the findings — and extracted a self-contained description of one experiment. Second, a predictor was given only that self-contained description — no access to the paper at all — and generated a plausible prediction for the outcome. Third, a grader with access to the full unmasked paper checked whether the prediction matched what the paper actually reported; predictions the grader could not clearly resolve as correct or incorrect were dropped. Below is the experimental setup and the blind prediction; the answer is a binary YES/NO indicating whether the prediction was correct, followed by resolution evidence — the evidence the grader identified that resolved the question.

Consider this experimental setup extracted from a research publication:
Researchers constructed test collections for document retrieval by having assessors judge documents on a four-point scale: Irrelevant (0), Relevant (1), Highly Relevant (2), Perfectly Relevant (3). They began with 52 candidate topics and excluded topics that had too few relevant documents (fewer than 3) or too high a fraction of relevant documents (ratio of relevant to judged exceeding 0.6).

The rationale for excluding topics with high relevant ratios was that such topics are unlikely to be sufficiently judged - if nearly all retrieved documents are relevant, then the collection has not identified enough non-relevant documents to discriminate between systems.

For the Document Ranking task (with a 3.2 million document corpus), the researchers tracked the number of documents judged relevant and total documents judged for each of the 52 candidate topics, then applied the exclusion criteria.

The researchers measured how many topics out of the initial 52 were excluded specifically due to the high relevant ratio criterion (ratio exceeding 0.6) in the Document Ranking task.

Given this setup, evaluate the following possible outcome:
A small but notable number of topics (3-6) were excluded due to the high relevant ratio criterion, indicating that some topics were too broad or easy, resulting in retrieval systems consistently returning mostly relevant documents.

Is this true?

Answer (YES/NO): NO